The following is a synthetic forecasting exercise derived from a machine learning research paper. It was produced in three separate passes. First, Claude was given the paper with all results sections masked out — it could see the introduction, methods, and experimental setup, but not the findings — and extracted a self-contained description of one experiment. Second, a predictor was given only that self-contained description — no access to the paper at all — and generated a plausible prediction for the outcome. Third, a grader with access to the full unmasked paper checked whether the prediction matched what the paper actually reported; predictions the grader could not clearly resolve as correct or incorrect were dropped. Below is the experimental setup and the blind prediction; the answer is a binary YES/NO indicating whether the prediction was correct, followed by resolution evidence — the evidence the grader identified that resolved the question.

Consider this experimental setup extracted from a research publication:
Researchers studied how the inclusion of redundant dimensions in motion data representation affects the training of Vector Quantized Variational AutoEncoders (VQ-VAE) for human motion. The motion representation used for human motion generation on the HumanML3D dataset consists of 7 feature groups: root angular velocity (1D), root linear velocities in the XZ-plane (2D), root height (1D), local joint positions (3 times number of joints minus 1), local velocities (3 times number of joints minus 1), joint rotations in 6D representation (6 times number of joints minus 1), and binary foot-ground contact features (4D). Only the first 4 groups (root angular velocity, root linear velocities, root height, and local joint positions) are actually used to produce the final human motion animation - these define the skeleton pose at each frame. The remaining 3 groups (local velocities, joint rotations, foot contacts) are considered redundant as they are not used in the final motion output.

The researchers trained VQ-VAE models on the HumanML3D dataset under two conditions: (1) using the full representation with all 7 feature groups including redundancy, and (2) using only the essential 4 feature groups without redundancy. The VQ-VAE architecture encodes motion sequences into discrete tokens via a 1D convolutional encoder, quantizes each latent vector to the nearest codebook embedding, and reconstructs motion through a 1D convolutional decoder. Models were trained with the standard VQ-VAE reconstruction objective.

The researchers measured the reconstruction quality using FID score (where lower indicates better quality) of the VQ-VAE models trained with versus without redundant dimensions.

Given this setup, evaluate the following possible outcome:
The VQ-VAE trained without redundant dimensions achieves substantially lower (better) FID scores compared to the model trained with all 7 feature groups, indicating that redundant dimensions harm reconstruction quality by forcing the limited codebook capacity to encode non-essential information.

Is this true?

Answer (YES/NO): NO